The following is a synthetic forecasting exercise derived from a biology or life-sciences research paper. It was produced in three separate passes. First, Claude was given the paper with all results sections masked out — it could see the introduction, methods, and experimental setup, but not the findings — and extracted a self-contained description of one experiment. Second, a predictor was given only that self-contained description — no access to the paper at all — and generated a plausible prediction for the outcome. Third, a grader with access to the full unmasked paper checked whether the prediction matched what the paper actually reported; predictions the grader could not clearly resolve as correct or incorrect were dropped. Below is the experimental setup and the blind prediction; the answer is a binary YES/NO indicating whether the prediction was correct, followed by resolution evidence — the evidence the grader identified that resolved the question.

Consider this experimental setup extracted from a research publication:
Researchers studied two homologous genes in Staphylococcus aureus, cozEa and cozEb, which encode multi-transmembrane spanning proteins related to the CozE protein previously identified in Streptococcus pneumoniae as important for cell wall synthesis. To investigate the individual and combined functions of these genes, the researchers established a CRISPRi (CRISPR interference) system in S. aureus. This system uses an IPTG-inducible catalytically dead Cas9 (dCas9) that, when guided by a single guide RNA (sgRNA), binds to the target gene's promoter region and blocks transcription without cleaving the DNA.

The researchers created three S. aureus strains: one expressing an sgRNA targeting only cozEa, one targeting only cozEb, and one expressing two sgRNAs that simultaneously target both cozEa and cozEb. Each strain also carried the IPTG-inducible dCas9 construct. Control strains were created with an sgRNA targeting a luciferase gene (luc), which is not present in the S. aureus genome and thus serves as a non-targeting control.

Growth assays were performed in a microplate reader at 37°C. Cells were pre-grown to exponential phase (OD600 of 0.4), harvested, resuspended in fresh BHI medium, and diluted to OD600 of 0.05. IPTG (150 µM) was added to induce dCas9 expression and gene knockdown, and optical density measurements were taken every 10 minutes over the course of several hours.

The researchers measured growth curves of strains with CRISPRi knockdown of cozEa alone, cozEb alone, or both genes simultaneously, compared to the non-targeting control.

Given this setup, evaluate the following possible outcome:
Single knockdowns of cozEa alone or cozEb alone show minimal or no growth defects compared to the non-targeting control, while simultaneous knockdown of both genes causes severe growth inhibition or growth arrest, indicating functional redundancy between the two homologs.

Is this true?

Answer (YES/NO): YES